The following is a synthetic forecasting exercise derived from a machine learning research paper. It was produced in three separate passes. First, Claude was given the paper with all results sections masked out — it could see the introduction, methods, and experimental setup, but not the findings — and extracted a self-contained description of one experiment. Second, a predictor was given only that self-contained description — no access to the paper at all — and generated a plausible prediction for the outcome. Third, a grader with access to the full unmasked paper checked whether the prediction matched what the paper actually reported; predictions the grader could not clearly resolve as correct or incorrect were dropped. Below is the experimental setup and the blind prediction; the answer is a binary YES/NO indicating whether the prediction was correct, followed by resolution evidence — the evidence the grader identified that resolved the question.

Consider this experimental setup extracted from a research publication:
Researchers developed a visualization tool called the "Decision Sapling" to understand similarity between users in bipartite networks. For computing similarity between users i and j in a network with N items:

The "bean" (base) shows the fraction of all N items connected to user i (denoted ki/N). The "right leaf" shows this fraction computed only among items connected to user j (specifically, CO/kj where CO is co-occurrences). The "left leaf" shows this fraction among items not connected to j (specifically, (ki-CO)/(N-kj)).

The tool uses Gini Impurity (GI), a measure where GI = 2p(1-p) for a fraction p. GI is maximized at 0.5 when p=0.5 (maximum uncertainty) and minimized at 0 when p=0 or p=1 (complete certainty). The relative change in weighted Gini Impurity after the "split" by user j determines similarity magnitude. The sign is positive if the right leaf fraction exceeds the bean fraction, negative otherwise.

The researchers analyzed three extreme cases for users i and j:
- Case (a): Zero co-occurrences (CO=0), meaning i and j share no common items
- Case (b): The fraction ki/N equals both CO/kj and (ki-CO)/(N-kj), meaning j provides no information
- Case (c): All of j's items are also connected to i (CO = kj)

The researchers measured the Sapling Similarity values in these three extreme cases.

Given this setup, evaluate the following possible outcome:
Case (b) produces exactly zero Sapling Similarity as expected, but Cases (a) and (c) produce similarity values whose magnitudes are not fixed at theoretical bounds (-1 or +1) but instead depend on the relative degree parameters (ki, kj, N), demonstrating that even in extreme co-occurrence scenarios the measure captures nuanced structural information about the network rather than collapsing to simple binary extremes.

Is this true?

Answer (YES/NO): NO